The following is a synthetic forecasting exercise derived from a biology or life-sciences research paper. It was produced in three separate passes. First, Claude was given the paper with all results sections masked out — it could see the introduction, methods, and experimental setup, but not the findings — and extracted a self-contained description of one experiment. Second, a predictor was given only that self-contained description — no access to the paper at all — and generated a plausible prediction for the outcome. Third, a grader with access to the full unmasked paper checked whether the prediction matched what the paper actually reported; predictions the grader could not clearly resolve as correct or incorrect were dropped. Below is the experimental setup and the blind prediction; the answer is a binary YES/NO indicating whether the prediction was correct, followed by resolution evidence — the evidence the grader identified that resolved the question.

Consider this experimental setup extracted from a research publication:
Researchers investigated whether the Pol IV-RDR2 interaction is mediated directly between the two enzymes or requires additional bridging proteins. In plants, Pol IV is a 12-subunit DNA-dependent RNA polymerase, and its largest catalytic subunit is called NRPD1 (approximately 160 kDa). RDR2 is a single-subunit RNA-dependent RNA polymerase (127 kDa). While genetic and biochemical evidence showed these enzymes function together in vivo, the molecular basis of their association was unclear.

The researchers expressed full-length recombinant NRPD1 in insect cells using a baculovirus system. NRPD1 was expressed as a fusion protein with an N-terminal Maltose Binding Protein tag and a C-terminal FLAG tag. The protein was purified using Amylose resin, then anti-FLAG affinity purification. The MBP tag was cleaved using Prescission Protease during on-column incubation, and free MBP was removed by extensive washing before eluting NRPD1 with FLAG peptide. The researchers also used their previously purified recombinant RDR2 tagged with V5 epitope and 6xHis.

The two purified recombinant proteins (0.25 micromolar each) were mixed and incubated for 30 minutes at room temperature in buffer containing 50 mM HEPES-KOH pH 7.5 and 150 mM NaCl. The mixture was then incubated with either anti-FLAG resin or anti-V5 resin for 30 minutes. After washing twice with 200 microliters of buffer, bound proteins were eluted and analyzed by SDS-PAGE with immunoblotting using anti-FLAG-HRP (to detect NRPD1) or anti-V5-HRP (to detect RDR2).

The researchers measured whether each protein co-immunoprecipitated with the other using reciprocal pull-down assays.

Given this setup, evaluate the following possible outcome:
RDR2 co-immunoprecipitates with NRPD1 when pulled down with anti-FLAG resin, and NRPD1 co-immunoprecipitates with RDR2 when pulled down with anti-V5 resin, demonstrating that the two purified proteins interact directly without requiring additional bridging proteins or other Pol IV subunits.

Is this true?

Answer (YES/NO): YES